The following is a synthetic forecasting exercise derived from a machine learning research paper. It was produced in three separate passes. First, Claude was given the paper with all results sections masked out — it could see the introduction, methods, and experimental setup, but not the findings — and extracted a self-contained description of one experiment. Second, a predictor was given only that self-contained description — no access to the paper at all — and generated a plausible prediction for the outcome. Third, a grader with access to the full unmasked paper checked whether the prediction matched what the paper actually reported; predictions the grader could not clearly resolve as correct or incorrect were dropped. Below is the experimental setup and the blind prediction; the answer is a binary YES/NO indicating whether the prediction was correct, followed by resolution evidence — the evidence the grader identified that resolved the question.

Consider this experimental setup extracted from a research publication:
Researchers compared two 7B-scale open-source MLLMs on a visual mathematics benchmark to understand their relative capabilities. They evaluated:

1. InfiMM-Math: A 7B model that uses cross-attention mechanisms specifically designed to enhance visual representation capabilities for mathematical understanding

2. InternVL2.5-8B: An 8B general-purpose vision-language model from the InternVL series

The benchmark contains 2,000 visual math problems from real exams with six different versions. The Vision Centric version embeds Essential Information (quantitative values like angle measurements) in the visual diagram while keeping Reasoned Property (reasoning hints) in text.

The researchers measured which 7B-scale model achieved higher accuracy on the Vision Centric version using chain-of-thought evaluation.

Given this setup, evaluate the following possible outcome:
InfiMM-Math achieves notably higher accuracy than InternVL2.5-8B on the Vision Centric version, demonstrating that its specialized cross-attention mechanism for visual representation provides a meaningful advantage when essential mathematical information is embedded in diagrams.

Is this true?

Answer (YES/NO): NO